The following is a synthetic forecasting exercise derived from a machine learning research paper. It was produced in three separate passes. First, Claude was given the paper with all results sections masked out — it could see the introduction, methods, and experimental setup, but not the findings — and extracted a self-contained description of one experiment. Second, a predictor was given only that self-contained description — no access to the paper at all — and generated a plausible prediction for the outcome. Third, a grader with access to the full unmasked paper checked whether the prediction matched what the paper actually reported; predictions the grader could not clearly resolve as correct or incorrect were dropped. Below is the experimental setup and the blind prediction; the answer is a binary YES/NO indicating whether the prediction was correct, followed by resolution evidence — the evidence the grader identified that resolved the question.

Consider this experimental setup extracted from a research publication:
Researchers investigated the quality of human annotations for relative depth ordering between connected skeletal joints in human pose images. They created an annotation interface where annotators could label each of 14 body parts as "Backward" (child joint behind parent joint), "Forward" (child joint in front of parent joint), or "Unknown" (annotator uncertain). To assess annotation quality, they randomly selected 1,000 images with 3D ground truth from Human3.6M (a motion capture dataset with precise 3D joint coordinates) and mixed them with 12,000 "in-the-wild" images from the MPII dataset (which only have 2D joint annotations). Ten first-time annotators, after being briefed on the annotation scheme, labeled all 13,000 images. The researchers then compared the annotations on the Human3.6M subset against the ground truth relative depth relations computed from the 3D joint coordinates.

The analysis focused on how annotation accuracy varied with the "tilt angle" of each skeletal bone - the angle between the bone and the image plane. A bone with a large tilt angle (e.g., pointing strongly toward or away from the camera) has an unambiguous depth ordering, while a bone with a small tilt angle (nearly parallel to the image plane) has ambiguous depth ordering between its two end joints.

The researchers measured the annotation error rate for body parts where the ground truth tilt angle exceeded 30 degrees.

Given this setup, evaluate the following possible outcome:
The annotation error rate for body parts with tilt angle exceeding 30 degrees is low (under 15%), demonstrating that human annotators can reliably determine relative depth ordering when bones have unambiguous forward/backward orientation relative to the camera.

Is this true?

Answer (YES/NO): YES